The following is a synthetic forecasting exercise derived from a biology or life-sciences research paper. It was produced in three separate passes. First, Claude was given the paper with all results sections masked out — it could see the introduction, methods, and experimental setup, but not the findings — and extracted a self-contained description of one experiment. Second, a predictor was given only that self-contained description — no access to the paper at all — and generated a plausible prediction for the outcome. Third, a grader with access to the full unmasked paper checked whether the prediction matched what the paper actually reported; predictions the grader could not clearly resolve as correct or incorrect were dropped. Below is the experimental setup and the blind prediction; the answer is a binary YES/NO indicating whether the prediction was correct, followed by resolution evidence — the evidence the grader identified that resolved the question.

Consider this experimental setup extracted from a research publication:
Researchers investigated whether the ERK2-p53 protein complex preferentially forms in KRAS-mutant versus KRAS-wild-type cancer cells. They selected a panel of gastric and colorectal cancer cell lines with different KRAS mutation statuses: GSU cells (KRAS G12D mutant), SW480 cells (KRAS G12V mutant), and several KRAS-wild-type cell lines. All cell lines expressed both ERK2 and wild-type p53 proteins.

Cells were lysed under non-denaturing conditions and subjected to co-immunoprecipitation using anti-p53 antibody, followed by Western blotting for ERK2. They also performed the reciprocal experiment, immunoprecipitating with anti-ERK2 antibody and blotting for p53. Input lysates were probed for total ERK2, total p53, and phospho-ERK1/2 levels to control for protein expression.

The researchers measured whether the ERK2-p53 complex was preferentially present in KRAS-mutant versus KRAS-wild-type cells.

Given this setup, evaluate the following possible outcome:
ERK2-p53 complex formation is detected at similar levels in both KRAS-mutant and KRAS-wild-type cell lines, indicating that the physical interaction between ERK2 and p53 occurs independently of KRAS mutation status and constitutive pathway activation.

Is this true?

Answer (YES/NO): NO